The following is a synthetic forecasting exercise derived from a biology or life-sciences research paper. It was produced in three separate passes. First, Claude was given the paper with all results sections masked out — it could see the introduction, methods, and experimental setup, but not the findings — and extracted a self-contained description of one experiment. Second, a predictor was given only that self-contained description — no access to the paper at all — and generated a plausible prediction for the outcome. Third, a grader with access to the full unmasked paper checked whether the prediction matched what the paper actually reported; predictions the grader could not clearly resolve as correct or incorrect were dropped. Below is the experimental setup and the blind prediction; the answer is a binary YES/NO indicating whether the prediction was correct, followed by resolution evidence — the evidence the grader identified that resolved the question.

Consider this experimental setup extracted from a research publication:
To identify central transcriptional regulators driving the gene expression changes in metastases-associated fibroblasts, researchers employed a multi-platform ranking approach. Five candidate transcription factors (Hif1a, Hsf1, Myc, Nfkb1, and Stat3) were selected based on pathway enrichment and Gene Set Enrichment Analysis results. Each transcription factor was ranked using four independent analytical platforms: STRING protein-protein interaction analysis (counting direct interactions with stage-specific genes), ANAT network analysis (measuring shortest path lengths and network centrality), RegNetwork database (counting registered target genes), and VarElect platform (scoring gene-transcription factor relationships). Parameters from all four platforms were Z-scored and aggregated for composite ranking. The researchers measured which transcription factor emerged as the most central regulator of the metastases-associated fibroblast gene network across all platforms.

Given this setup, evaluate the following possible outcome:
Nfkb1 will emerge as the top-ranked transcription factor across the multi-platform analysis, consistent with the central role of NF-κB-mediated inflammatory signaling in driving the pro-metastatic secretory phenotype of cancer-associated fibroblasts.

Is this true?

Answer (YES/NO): NO